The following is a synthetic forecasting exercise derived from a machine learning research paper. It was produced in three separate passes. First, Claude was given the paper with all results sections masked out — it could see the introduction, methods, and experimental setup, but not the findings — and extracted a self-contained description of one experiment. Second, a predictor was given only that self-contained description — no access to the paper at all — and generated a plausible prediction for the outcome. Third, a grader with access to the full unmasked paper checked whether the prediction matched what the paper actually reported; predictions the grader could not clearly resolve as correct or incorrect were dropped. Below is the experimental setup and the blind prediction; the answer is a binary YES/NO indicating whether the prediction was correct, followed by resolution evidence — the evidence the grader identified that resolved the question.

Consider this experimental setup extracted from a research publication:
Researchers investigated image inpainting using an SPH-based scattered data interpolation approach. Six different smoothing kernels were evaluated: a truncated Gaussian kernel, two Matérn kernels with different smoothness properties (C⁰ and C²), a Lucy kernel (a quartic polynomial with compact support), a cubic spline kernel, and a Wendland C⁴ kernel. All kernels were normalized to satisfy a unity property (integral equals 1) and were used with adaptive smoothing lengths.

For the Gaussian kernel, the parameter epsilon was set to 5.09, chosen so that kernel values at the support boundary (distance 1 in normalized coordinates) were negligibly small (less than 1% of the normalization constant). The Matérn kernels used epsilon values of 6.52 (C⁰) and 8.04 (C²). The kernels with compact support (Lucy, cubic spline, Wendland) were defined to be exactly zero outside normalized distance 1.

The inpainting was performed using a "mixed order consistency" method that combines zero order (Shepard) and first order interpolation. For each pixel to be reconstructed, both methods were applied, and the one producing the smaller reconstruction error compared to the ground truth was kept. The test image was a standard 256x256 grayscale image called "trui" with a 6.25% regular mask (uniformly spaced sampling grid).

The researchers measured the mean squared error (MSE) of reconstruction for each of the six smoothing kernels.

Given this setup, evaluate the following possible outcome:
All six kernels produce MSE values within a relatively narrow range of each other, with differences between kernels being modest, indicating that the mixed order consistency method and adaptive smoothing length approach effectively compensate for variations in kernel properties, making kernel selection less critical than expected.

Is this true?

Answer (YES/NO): NO